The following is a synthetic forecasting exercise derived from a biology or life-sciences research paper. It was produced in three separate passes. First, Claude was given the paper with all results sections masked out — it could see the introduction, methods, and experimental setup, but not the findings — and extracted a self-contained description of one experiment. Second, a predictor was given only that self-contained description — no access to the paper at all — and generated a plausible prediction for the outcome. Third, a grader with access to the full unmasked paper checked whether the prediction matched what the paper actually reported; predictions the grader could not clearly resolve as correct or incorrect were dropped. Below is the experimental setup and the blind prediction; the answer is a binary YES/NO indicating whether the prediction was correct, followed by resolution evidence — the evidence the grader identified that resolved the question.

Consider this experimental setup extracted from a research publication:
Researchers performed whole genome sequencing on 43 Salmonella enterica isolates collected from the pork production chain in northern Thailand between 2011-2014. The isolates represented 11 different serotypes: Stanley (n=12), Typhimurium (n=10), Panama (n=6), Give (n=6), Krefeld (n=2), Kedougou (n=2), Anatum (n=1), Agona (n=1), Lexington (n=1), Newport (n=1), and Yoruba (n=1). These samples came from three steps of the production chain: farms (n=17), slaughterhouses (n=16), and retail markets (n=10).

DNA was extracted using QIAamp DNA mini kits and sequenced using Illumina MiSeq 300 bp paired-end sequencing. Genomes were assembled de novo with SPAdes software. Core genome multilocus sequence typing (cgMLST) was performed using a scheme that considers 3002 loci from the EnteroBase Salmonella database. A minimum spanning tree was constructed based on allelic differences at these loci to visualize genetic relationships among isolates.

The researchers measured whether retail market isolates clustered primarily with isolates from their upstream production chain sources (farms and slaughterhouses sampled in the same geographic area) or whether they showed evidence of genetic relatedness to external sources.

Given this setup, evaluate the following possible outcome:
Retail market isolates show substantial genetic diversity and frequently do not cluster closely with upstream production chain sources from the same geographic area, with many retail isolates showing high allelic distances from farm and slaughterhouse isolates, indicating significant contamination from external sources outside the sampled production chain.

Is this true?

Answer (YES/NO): YES